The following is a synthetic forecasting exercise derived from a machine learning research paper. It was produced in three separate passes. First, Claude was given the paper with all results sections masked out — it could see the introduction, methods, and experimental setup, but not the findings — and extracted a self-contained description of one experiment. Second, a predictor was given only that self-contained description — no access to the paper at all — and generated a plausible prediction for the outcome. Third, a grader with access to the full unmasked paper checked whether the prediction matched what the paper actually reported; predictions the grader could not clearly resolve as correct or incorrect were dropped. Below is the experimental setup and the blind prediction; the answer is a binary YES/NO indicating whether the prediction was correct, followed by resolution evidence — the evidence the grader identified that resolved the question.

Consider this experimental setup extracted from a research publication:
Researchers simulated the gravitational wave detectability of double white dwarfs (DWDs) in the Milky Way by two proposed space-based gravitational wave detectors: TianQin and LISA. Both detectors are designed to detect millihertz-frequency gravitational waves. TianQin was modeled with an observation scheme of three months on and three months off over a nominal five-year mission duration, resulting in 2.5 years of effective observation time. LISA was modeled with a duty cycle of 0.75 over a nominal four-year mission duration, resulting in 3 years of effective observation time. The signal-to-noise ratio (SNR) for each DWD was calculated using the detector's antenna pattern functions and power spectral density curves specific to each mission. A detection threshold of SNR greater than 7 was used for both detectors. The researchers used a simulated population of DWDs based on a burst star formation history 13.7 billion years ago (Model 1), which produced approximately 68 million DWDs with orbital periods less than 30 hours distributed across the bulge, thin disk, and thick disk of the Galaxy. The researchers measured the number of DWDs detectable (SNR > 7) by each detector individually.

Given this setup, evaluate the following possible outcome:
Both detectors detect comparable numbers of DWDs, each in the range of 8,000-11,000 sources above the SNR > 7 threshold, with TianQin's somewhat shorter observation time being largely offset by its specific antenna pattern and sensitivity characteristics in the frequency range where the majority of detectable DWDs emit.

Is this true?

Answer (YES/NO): NO